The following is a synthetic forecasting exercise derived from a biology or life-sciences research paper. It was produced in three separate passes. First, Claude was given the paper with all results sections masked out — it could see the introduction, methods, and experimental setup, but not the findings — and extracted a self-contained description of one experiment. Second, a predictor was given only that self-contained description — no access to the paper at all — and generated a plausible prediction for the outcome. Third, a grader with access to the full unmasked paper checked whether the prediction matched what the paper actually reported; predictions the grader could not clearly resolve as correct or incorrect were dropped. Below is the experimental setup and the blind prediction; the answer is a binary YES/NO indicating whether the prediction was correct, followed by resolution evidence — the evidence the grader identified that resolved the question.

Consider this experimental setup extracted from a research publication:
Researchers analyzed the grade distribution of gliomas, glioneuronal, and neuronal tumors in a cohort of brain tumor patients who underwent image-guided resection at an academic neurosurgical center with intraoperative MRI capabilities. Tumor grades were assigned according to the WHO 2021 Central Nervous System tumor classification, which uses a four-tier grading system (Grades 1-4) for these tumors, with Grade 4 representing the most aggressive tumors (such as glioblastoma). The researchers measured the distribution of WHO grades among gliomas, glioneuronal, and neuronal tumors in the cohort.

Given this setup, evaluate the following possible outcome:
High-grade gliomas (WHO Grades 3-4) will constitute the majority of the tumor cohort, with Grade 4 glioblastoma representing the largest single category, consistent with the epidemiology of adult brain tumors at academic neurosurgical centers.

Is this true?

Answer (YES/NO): NO